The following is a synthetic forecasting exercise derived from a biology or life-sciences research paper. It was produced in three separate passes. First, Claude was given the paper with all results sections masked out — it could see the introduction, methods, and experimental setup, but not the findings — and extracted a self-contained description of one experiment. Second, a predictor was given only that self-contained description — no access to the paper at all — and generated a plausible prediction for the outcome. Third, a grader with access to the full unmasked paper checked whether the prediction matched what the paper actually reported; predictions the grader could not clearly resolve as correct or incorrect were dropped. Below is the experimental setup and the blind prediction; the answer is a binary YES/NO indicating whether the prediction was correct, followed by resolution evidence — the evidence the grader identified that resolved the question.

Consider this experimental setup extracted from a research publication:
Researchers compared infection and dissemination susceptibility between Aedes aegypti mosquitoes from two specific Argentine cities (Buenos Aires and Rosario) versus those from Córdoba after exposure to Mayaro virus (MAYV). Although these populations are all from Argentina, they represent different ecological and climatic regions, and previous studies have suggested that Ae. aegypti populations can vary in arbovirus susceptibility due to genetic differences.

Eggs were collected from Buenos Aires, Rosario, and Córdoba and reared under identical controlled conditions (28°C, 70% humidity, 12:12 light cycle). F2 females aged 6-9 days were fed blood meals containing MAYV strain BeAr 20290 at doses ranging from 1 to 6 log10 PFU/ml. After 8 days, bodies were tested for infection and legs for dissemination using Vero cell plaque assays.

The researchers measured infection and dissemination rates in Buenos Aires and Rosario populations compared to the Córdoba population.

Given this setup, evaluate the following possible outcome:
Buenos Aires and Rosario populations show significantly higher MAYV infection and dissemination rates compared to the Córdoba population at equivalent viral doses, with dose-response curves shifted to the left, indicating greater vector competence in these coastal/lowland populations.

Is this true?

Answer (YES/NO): NO